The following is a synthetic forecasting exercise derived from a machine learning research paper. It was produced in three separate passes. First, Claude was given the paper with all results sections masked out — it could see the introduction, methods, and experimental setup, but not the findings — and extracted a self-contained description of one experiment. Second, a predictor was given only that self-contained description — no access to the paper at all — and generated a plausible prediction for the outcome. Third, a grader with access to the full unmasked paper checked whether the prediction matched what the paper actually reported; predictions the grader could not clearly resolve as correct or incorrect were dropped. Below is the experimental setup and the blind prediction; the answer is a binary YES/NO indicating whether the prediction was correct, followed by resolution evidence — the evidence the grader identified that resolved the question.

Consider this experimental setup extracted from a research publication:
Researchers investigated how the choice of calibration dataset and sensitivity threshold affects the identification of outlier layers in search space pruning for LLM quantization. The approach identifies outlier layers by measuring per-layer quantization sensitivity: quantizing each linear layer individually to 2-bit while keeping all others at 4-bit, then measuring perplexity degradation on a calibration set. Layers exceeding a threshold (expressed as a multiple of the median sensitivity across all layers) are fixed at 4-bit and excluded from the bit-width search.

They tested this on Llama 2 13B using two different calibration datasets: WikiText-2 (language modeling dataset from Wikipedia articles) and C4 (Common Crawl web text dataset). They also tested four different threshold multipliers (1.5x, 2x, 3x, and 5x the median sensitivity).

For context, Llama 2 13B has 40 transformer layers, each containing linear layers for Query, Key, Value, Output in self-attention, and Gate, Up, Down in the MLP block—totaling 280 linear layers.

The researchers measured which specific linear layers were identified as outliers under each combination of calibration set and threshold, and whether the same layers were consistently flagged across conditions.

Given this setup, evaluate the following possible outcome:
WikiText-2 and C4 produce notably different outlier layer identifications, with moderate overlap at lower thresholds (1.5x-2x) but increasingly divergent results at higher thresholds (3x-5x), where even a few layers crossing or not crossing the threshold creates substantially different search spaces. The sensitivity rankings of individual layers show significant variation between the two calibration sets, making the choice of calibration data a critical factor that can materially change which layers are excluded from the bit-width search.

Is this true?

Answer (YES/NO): NO